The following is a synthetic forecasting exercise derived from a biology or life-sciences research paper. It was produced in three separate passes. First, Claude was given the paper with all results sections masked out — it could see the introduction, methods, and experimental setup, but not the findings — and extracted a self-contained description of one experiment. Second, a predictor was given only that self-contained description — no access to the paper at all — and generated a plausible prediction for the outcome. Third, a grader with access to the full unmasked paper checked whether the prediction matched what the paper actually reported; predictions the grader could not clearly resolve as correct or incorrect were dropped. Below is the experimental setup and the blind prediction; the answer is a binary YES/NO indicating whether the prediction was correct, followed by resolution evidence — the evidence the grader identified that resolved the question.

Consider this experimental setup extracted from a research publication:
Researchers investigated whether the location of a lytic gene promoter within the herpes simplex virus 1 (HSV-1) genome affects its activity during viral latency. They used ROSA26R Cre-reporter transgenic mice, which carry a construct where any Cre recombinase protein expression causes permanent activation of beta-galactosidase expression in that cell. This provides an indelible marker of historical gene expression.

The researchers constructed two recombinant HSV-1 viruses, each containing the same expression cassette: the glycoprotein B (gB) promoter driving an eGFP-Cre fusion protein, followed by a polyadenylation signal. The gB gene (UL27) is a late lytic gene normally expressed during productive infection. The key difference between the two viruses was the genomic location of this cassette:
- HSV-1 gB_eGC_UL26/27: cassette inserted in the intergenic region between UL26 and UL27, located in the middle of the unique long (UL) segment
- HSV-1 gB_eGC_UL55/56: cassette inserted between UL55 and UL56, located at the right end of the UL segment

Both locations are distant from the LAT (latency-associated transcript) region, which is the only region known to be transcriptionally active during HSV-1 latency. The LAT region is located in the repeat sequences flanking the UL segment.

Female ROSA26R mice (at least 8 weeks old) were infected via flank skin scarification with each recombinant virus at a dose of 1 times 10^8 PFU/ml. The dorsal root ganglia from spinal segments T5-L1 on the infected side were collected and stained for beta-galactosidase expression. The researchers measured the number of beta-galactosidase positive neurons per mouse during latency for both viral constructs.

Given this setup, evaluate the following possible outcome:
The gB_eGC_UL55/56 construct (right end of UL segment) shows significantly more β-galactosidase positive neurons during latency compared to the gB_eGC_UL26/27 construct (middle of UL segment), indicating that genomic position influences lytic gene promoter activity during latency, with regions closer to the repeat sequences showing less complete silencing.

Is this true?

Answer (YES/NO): YES